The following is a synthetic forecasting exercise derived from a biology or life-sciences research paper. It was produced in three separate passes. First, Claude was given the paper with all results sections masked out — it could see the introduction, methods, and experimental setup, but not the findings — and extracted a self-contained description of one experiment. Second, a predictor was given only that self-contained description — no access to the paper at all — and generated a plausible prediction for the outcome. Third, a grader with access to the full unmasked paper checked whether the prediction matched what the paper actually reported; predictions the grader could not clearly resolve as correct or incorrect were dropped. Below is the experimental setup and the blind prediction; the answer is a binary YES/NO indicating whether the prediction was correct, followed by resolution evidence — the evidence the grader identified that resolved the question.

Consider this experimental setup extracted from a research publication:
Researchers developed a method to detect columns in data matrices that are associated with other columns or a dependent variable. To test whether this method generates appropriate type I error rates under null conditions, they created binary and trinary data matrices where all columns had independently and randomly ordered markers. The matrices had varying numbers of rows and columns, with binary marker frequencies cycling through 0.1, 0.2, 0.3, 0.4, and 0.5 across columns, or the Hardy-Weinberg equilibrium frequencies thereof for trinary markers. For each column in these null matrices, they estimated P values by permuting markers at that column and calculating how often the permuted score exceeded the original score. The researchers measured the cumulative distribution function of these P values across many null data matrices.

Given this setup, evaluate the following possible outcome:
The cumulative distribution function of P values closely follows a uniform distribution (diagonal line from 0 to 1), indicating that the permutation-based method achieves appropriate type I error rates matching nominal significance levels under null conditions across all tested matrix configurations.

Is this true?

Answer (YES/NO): YES